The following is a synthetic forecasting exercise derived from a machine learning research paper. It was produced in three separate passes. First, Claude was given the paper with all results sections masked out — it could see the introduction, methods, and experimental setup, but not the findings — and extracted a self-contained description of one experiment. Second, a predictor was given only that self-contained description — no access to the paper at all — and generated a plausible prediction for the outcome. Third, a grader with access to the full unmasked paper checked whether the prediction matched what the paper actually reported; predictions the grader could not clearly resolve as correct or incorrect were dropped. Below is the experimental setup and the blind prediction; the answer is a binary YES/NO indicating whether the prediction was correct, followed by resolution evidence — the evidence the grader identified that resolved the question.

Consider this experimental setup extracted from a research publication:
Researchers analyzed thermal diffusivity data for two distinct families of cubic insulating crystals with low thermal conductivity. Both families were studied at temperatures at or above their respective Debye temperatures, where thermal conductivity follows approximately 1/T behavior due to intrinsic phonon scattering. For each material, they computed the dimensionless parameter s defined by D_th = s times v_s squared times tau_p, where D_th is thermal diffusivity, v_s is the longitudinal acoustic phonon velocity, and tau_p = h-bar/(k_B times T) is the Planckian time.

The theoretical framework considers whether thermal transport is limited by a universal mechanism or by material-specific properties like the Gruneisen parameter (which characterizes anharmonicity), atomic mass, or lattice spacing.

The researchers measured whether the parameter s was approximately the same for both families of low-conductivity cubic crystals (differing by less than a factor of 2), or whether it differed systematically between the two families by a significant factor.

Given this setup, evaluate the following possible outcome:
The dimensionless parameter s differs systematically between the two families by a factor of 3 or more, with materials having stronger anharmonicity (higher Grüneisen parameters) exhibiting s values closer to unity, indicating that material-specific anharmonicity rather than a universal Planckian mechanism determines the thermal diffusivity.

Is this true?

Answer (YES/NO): NO